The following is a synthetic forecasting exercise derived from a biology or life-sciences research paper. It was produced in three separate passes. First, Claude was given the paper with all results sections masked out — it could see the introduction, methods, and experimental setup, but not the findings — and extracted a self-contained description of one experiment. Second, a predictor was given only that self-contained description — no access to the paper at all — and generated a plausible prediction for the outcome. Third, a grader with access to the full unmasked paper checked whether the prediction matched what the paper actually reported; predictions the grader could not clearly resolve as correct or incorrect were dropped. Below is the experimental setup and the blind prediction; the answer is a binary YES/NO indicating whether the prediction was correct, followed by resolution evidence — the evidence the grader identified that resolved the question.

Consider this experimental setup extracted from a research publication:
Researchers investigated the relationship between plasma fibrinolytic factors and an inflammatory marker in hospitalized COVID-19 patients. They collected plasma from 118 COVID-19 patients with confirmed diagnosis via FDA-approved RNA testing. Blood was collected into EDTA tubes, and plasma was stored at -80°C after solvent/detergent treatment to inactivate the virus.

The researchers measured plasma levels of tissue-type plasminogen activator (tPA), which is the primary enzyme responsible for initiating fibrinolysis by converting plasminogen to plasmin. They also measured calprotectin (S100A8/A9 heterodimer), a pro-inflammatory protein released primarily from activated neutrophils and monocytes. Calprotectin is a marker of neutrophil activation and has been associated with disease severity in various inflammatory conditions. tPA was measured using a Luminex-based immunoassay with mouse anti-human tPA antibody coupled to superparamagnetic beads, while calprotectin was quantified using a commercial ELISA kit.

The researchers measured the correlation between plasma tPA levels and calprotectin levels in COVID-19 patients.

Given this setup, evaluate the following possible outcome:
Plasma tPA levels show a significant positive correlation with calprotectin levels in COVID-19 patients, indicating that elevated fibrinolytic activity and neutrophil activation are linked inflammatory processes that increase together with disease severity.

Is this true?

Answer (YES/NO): YES